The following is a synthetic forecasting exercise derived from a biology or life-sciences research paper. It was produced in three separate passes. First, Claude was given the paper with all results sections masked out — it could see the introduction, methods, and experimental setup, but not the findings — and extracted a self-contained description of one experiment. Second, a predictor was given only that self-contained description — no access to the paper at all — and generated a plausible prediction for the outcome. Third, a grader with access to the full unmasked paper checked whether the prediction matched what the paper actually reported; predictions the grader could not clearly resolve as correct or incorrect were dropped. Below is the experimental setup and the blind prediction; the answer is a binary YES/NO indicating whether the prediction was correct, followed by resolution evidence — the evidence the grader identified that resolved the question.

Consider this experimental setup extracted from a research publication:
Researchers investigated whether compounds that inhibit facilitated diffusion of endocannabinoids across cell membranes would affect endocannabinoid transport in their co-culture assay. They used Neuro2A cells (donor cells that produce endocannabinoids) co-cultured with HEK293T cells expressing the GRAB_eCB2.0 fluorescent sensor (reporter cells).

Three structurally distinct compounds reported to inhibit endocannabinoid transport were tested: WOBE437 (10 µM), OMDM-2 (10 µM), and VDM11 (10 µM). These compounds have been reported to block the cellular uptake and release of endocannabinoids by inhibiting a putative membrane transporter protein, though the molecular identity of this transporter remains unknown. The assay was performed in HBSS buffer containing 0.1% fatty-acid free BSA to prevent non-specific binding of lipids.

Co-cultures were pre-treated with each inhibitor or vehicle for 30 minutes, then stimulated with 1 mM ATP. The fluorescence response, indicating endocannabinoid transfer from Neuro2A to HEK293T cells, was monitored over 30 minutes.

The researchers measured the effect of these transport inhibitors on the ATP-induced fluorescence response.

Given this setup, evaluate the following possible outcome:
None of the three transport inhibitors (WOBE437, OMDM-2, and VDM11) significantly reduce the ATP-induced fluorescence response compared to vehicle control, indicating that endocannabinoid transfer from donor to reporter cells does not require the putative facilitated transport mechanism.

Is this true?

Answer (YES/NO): NO